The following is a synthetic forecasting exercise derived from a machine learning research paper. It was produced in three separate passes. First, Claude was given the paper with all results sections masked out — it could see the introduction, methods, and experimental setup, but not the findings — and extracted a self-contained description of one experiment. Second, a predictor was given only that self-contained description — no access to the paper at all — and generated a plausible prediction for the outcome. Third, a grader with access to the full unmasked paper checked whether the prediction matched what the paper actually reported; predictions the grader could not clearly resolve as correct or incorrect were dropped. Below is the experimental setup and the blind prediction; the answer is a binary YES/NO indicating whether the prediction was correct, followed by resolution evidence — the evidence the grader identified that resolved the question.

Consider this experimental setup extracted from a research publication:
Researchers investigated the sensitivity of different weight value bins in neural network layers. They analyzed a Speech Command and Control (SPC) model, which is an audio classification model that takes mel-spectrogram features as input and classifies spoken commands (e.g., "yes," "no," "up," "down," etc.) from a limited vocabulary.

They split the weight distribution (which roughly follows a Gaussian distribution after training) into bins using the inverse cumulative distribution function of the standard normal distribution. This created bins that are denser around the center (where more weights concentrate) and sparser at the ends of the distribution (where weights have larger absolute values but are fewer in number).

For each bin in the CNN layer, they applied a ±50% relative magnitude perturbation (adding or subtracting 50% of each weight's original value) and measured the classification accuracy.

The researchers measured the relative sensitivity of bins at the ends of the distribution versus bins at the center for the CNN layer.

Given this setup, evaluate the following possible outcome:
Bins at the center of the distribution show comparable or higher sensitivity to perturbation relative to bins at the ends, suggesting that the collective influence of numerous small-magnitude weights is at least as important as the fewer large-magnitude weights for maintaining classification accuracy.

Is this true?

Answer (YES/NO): NO